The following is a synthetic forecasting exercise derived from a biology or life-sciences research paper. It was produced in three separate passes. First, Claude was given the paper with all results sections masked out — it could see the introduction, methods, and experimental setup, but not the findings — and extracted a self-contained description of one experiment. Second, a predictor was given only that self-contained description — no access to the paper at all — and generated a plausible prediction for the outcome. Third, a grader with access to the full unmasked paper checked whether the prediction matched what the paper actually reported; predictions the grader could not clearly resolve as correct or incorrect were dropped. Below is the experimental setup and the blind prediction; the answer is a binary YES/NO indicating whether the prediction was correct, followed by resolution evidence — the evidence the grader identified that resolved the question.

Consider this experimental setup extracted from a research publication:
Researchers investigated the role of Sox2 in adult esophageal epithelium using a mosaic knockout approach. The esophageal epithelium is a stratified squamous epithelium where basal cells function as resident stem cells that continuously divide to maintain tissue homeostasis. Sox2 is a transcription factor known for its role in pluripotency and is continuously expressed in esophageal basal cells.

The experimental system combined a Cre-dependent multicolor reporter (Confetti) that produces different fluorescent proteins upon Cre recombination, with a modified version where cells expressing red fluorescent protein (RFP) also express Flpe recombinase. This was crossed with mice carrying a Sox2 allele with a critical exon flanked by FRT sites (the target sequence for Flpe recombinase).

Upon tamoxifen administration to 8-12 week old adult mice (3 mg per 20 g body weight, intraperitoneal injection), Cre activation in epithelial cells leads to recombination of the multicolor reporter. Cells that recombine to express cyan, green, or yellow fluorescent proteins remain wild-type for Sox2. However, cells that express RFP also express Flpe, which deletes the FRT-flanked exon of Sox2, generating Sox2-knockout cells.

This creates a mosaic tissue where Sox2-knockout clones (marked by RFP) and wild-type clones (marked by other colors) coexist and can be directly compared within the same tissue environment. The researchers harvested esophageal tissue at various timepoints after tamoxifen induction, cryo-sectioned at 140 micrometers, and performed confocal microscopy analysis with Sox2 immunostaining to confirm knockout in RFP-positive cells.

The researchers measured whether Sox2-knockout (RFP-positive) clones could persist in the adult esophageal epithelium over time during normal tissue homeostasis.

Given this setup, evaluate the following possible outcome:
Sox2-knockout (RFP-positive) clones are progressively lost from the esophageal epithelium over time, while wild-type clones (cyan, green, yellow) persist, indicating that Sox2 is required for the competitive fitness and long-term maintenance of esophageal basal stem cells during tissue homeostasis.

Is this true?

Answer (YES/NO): NO